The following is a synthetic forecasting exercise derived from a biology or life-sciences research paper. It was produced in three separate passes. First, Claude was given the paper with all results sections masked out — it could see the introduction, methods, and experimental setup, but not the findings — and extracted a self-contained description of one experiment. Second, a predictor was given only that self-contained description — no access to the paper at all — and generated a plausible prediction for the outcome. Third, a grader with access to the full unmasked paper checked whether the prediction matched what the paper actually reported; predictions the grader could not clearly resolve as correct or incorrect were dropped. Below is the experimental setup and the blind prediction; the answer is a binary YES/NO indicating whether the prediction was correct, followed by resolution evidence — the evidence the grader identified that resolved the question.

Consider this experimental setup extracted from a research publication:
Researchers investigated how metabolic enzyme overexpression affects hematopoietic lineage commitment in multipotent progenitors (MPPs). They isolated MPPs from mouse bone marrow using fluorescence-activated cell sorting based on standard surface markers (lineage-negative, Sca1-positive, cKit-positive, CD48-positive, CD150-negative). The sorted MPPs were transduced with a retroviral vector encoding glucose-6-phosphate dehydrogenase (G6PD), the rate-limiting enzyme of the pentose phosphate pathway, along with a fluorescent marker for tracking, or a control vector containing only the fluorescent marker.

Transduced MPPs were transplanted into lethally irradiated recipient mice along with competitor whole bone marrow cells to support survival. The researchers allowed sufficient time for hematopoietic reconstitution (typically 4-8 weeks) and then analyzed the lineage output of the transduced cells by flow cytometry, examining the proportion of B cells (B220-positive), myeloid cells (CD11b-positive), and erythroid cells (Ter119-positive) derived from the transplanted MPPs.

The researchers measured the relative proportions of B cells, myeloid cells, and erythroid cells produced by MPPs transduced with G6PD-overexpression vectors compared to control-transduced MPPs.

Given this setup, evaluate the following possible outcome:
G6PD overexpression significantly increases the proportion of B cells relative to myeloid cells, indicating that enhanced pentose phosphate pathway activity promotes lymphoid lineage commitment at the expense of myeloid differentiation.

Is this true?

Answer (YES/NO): NO